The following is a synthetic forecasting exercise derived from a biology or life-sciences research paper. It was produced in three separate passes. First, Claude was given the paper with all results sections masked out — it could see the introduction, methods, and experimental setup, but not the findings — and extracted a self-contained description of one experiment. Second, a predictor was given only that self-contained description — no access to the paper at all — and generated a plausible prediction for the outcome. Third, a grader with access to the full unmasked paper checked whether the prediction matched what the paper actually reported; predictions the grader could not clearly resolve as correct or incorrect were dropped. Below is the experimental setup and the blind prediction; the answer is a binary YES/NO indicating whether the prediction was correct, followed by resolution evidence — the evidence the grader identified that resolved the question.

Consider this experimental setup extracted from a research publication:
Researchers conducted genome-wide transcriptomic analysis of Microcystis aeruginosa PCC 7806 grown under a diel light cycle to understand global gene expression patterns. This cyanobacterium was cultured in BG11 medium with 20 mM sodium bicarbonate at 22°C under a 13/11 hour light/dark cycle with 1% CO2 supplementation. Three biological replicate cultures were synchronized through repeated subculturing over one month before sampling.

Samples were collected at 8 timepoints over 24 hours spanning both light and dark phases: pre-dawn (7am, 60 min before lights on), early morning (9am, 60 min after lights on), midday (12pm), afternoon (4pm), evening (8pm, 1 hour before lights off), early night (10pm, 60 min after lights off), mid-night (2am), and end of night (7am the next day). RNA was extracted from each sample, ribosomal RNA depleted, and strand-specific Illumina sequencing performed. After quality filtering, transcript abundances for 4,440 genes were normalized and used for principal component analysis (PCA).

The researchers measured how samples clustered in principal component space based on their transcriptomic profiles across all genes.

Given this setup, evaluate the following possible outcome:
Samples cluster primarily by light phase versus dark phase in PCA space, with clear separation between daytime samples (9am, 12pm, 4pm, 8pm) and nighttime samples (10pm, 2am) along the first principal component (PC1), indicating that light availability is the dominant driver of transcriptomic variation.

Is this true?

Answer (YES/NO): YES